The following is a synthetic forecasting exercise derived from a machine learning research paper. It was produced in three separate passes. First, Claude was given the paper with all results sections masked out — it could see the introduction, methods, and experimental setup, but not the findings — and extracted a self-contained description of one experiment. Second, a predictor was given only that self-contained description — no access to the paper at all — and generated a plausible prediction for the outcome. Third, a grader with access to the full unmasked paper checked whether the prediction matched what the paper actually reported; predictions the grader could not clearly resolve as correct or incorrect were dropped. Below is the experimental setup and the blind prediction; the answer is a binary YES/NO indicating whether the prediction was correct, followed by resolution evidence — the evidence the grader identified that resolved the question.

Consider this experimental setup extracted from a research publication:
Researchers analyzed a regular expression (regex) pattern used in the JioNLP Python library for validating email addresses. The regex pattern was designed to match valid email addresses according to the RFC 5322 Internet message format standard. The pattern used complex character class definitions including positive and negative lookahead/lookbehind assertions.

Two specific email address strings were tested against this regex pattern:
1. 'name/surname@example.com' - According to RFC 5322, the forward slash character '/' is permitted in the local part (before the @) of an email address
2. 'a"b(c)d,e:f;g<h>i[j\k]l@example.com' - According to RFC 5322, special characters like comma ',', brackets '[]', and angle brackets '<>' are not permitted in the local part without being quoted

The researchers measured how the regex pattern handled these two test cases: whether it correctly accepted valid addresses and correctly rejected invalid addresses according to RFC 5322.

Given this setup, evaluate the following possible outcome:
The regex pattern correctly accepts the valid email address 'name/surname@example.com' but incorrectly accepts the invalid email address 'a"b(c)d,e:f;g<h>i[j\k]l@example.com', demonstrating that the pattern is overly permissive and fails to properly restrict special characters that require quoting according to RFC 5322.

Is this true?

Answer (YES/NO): NO